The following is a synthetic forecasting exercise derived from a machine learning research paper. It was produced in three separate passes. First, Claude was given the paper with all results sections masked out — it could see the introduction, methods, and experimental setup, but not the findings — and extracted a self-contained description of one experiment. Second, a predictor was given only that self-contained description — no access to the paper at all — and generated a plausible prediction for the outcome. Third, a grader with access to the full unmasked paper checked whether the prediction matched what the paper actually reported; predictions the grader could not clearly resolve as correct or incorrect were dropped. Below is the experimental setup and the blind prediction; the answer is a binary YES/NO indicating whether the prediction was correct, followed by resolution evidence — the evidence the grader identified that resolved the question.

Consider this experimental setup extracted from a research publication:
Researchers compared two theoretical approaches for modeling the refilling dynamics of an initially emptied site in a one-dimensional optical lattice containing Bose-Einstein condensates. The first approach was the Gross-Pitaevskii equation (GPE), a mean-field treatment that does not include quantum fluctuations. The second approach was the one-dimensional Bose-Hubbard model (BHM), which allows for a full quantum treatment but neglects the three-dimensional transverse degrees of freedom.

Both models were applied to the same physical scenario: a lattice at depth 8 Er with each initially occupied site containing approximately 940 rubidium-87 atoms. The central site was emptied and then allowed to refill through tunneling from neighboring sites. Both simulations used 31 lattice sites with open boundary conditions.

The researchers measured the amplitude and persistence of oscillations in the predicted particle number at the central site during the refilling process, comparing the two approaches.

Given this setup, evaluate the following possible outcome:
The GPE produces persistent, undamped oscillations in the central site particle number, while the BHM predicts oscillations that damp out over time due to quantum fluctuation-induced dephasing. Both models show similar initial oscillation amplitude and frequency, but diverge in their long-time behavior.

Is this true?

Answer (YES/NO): NO